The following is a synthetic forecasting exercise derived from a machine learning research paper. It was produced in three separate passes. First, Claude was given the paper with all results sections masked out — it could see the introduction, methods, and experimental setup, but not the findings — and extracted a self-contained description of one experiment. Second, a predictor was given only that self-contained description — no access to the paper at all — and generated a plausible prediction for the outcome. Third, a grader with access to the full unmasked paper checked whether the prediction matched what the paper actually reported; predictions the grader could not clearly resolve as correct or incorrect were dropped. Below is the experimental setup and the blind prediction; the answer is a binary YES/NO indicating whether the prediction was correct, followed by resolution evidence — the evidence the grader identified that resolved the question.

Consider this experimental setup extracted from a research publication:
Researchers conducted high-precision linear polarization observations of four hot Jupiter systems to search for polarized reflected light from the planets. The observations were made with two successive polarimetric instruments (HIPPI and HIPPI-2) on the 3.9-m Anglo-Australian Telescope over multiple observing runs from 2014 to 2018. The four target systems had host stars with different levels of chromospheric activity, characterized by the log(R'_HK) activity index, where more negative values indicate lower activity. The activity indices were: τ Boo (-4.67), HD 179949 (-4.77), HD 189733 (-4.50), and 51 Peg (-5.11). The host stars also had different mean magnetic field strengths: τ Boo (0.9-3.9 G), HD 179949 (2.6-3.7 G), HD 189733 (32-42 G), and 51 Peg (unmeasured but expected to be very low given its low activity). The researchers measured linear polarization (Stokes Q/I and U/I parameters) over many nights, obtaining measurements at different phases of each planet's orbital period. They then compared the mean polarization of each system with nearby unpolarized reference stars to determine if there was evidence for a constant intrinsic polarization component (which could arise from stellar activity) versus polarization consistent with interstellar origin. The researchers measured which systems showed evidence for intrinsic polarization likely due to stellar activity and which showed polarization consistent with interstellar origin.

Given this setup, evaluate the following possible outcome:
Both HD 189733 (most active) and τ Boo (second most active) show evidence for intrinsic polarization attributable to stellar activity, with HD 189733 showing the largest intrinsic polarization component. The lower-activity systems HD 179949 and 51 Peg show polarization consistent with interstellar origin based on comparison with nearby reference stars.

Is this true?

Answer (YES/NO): YES